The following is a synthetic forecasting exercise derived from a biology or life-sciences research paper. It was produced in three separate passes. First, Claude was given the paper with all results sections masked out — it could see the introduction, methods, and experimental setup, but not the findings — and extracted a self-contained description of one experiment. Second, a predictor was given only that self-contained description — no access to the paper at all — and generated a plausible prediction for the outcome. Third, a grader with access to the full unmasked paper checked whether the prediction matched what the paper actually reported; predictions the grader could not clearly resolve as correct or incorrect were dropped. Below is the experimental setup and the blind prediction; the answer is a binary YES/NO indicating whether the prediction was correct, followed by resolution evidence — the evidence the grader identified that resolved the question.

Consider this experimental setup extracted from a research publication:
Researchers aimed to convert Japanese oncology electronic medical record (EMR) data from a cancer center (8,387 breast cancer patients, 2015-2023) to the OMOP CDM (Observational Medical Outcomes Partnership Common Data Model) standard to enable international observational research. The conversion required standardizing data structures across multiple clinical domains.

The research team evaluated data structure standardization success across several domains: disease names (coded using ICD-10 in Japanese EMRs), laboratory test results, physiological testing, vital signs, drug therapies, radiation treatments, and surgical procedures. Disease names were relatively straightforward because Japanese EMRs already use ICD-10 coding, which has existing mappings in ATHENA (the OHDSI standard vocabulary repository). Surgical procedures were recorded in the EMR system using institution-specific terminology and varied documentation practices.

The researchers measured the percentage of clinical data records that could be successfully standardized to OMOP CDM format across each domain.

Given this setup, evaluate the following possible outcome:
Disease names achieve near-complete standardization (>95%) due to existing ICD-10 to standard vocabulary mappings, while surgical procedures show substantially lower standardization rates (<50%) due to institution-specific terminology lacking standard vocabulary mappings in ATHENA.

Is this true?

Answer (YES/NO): YES